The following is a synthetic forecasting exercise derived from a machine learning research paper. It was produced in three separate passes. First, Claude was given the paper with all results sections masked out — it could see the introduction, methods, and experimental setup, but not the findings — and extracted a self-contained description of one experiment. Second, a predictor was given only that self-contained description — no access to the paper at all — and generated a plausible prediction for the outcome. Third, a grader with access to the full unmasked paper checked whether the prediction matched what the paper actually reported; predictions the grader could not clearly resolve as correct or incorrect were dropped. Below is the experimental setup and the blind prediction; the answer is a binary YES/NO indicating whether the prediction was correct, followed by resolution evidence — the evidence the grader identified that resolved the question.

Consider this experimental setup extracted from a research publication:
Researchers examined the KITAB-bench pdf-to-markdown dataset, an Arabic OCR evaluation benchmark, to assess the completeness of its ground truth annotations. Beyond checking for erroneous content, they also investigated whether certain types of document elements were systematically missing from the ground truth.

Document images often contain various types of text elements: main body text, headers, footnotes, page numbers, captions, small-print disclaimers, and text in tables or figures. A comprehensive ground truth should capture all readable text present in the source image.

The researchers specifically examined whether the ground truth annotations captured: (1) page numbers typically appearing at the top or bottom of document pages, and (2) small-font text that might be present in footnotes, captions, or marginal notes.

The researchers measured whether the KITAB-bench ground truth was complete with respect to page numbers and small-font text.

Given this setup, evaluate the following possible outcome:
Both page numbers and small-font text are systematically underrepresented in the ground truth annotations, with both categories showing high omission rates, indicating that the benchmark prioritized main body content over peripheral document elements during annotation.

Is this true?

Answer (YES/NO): YES